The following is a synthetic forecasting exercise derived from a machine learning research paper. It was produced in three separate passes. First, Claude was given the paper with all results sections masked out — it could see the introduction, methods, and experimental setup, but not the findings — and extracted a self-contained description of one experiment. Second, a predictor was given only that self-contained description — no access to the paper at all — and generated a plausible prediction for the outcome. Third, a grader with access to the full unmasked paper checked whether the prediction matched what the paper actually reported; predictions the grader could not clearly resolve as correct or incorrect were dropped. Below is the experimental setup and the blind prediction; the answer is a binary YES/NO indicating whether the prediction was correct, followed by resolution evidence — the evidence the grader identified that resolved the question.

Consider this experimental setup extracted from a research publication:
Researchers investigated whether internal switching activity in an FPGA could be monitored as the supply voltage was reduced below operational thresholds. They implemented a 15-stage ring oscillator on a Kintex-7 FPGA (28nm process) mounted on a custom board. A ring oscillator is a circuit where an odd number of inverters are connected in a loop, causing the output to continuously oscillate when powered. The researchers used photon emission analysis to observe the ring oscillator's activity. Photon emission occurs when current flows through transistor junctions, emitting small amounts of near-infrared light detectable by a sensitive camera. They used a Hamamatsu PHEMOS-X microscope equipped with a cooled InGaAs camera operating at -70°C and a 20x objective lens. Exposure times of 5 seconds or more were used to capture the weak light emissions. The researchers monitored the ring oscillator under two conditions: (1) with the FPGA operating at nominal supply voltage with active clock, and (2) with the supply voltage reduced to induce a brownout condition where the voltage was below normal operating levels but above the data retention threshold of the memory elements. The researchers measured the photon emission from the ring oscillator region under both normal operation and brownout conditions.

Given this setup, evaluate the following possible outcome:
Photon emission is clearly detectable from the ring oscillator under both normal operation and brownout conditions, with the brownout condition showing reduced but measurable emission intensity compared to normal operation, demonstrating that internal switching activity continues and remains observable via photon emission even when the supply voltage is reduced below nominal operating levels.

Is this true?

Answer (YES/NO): NO